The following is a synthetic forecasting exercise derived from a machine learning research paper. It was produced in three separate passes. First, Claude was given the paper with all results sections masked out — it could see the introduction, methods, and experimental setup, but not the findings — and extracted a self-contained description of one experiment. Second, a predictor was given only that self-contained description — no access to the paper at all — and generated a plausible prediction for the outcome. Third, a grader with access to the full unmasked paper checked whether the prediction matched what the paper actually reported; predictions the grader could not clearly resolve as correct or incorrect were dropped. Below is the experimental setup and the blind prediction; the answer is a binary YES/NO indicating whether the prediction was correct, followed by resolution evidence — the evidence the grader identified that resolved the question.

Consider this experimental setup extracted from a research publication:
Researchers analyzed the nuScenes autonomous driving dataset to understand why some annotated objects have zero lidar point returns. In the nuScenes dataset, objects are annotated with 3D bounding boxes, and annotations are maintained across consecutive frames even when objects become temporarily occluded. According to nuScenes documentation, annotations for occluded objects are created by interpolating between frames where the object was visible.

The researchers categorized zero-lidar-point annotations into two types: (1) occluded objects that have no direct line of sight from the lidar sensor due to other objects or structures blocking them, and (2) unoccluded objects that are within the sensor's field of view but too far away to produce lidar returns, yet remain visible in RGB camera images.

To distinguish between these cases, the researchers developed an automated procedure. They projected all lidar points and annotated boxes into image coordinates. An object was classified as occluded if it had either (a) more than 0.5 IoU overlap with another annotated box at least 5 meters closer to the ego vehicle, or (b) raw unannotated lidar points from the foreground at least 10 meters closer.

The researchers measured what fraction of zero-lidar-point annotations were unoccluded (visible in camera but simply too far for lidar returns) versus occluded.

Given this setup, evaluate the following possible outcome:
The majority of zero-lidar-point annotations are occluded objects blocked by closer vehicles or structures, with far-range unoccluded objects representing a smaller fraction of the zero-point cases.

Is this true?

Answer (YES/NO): YES